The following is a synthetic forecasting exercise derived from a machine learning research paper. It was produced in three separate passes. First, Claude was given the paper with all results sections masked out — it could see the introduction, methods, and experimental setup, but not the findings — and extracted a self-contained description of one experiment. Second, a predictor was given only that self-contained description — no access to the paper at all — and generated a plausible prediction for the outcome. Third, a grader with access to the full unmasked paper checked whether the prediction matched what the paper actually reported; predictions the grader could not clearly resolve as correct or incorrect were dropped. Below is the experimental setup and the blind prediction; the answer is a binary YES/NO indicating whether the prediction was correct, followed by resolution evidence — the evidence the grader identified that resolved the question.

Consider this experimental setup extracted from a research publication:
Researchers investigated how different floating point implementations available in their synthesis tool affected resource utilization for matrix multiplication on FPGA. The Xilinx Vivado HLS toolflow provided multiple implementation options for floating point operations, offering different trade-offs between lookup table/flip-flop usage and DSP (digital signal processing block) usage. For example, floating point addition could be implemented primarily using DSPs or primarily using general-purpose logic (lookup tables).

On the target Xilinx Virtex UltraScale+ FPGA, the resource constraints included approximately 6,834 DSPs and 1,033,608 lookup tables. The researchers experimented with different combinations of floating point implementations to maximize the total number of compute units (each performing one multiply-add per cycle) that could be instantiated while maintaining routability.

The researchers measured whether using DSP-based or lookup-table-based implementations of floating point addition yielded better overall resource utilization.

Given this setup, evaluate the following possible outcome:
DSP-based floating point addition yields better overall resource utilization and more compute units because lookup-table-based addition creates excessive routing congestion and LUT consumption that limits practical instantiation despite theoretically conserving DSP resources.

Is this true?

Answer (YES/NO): NO